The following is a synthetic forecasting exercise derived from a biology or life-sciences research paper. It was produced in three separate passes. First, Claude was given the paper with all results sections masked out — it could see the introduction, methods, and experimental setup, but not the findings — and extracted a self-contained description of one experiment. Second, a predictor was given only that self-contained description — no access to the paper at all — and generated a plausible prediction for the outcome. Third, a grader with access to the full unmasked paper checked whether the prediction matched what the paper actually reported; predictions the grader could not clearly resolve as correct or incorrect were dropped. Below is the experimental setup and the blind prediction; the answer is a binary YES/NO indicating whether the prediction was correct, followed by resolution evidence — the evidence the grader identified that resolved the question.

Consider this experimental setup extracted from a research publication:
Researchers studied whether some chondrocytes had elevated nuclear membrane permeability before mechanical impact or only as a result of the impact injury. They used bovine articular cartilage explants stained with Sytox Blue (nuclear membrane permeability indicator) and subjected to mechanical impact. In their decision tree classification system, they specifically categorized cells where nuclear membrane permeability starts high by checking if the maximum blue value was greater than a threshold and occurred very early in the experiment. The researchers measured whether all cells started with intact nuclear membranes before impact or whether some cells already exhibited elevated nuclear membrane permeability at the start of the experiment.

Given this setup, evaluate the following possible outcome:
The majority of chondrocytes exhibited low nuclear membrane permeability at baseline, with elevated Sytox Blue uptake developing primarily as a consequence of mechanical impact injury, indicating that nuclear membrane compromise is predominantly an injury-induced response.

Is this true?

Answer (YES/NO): YES